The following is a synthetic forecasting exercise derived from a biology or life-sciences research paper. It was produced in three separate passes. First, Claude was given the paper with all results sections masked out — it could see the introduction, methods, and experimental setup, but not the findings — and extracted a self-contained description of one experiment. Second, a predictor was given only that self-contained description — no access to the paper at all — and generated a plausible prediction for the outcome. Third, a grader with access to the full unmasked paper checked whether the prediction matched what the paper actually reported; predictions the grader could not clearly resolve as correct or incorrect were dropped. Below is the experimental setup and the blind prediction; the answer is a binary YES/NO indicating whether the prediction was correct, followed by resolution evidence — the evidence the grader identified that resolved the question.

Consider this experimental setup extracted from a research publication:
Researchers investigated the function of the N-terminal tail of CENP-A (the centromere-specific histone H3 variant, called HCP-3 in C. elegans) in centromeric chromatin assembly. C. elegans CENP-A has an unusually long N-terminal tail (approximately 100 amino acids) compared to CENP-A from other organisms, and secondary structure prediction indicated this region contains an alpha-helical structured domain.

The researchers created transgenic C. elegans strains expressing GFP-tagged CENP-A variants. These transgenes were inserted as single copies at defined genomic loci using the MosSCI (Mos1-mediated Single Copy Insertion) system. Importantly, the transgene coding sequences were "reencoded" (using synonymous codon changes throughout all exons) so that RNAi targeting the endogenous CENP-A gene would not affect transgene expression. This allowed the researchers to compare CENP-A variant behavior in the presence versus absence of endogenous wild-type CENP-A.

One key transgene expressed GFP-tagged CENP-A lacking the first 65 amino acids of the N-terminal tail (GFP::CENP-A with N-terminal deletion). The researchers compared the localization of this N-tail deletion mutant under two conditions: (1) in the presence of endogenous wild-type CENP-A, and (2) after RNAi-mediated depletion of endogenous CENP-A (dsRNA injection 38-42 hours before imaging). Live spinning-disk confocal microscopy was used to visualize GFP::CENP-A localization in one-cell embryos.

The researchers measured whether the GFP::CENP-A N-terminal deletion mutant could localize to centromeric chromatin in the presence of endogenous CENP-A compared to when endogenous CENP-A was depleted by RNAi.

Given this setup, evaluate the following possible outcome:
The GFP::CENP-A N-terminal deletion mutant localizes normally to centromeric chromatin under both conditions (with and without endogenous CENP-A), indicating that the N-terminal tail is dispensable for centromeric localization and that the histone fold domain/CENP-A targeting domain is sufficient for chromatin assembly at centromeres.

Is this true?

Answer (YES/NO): NO